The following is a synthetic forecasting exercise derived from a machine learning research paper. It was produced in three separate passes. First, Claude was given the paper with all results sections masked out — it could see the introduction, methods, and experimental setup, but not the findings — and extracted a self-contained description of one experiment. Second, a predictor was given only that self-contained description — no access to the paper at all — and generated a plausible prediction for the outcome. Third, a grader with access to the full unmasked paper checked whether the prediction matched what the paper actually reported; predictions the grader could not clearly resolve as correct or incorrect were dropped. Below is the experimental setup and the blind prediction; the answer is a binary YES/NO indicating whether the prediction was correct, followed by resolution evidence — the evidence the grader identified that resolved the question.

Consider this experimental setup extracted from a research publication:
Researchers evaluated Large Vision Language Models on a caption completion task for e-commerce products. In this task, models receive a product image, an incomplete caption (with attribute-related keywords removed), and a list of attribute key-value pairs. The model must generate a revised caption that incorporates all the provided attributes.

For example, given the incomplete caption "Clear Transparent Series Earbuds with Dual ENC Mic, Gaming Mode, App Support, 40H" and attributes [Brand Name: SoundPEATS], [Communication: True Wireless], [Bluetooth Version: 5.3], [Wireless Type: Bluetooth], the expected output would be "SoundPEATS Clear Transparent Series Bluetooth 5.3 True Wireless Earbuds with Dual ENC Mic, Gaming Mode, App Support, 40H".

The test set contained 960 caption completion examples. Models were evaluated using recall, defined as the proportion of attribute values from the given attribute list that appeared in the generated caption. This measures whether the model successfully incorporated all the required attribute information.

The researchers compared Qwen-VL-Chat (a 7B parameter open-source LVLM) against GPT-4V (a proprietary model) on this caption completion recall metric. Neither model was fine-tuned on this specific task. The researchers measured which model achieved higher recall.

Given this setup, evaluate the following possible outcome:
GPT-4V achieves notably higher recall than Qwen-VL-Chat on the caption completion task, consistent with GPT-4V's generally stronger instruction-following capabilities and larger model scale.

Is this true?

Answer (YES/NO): YES